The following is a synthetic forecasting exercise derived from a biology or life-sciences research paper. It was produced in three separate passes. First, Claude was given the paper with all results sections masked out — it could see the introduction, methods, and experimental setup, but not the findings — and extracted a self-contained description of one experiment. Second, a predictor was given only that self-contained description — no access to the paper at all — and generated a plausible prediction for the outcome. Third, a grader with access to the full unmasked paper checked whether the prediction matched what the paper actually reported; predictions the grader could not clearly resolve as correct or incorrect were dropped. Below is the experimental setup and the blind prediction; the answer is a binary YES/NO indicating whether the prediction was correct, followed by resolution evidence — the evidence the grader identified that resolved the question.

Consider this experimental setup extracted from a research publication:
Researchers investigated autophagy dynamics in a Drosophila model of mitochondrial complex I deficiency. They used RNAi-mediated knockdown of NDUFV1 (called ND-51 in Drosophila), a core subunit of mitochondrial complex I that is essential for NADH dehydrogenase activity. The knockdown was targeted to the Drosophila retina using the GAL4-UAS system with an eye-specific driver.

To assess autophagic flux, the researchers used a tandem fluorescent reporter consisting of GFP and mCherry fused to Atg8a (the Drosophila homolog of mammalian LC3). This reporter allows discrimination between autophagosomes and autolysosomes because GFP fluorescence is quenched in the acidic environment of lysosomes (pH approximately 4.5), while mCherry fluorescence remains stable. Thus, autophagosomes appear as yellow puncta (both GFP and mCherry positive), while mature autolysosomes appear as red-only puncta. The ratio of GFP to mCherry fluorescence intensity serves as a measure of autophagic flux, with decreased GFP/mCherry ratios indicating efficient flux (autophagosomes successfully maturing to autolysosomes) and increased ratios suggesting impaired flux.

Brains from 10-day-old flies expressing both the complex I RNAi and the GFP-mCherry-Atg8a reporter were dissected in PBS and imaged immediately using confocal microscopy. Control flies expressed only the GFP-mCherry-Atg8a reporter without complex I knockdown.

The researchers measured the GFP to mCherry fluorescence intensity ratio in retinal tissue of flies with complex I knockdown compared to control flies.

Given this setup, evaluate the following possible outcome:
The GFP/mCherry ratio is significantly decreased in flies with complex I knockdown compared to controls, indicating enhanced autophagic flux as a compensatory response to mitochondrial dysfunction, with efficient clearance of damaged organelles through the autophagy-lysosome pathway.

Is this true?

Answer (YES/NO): NO